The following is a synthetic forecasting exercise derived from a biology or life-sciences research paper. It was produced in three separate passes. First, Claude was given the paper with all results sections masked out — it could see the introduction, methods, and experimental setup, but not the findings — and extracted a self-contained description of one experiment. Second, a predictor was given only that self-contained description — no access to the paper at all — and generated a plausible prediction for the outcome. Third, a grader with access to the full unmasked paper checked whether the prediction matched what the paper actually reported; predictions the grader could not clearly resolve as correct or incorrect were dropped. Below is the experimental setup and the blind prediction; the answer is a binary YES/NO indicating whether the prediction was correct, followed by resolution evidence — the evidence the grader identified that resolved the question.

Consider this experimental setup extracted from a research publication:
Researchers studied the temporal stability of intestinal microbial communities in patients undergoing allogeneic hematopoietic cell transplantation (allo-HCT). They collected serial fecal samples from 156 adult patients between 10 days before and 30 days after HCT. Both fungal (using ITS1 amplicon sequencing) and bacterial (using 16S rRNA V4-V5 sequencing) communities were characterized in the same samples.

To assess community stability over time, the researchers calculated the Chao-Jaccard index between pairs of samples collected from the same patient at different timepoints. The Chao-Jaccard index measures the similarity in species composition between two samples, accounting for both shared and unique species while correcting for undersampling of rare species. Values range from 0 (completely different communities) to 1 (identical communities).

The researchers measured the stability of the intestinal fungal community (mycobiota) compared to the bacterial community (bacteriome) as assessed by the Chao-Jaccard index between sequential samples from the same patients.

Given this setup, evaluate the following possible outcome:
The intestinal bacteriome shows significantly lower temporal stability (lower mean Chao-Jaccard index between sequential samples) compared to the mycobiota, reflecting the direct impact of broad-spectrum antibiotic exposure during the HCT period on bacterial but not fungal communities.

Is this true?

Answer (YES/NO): NO